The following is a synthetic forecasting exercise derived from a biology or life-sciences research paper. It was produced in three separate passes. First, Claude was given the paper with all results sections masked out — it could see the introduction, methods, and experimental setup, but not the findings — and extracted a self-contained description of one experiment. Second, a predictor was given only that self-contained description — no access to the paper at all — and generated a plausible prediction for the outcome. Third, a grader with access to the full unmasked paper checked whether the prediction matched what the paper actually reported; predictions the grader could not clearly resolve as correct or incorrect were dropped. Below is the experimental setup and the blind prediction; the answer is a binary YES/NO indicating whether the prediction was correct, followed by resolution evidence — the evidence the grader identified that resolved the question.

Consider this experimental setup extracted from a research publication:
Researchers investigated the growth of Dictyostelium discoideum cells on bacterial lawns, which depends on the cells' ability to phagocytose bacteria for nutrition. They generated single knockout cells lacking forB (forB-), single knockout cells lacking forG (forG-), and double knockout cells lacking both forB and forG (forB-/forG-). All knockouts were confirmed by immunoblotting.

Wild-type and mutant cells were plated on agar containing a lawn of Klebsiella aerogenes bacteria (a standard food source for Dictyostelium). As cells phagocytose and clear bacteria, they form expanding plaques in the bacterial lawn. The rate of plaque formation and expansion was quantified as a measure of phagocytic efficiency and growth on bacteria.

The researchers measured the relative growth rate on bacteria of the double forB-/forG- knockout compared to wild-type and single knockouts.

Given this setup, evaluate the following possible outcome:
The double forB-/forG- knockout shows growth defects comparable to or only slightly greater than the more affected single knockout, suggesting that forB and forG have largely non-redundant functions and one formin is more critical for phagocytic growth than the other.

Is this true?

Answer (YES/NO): NO